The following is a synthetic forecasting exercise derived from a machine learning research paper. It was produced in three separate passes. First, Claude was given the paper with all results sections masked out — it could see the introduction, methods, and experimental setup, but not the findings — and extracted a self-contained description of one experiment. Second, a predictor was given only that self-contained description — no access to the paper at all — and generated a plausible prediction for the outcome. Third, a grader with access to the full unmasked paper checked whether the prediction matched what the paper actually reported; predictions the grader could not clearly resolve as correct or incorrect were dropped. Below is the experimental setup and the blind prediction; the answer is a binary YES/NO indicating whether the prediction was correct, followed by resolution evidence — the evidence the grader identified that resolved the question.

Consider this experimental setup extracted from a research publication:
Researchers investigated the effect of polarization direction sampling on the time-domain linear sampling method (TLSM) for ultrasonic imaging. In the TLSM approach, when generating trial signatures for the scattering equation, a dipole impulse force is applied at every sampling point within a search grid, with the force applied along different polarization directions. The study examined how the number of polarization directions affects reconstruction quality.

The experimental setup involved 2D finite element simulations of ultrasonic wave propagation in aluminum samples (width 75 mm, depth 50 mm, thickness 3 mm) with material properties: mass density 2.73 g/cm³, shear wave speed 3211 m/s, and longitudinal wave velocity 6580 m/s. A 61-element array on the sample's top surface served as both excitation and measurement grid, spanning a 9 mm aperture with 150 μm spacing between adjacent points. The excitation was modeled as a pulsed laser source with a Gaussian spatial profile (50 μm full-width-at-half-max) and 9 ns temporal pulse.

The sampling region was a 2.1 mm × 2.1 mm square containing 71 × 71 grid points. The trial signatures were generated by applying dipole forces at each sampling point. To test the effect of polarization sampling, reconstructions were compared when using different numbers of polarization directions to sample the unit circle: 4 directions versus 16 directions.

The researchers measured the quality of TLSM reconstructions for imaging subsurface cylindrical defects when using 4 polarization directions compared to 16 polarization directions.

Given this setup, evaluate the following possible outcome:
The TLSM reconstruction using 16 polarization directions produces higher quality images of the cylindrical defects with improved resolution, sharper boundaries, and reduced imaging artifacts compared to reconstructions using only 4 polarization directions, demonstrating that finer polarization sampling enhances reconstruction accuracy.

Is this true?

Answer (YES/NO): NO